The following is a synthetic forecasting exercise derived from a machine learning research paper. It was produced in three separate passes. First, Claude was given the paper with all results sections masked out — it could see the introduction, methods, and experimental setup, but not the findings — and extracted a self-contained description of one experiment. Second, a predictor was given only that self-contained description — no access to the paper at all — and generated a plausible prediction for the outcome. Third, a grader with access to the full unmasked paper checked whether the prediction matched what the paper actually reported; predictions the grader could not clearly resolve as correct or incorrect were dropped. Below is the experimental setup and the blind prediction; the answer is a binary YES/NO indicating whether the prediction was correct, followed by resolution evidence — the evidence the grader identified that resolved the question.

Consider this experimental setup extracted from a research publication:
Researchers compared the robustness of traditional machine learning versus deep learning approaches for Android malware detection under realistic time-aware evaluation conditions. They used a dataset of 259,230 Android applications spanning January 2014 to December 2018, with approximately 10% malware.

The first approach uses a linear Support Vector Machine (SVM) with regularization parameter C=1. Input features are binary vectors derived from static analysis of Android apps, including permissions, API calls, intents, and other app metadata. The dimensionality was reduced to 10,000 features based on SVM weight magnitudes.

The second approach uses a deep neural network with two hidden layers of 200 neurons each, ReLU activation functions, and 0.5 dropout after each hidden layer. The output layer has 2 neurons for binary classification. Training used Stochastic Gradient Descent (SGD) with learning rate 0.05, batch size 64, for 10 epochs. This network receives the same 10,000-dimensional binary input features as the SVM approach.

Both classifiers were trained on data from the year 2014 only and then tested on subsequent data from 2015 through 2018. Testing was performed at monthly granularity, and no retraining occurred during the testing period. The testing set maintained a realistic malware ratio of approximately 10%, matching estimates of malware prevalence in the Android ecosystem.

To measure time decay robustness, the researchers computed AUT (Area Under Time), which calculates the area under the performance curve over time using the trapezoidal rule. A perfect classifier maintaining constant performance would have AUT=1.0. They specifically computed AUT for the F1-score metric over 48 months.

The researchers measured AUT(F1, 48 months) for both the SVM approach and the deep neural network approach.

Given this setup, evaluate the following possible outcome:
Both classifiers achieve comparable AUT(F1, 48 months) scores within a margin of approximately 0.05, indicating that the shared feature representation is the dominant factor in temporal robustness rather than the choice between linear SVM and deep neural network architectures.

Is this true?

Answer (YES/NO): YES